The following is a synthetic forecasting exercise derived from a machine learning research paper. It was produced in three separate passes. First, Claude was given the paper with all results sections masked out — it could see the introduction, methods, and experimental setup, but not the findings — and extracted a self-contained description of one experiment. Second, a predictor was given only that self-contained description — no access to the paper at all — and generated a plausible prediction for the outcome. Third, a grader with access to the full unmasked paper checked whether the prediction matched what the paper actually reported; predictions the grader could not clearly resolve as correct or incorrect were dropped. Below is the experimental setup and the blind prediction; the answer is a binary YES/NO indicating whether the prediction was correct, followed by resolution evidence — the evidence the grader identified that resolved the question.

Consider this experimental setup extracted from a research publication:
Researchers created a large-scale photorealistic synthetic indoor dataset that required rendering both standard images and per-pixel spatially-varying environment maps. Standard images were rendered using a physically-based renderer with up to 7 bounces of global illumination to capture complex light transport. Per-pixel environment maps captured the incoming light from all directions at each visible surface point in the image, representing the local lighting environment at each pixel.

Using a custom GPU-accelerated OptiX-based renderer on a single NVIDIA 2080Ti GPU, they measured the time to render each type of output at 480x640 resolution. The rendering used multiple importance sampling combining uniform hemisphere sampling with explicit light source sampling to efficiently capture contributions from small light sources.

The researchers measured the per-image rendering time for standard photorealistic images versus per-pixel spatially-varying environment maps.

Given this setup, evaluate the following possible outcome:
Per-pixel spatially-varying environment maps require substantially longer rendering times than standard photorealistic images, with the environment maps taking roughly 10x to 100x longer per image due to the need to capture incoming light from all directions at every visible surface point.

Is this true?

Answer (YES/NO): NO